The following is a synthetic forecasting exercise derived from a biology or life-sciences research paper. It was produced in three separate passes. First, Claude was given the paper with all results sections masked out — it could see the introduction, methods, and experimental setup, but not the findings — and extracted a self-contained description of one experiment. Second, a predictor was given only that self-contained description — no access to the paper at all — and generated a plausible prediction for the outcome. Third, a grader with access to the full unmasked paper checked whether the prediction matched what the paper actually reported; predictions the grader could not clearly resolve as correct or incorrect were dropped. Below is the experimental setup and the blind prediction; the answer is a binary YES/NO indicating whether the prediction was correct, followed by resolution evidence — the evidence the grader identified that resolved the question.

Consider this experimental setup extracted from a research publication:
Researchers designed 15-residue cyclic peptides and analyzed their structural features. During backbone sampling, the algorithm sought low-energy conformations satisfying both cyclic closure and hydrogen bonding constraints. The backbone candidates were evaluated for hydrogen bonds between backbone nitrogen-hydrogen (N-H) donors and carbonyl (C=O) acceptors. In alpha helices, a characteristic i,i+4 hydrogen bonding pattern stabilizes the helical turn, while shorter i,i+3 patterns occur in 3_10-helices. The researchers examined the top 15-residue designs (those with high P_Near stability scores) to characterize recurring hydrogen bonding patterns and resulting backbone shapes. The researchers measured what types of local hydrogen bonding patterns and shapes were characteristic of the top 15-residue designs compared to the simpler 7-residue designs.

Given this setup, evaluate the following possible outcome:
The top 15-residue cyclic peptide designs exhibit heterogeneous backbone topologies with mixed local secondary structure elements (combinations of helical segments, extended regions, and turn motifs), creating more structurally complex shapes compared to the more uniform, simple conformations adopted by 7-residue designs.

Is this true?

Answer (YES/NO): NO